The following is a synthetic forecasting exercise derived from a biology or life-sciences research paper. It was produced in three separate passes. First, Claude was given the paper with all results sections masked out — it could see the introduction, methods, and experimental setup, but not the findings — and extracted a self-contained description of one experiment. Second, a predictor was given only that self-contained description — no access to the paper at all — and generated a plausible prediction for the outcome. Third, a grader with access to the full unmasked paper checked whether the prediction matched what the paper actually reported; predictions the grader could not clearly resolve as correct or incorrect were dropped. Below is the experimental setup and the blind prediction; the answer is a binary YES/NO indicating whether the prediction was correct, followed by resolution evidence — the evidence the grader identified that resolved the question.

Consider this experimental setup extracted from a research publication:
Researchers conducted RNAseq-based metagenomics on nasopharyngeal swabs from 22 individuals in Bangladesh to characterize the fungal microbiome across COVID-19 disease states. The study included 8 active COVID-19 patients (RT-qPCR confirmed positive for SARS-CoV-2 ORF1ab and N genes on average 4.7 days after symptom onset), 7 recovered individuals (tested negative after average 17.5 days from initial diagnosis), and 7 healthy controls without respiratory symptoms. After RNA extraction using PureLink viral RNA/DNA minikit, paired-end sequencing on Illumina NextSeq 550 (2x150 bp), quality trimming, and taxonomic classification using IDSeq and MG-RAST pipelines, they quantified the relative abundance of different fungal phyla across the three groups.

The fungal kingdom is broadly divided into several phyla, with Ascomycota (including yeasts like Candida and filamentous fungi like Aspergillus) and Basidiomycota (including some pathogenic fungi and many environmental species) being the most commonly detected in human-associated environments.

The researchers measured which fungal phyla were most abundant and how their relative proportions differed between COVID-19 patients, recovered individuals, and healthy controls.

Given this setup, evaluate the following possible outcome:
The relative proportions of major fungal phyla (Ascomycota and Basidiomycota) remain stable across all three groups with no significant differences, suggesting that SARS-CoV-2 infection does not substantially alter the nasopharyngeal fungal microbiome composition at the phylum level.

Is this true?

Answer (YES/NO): NO